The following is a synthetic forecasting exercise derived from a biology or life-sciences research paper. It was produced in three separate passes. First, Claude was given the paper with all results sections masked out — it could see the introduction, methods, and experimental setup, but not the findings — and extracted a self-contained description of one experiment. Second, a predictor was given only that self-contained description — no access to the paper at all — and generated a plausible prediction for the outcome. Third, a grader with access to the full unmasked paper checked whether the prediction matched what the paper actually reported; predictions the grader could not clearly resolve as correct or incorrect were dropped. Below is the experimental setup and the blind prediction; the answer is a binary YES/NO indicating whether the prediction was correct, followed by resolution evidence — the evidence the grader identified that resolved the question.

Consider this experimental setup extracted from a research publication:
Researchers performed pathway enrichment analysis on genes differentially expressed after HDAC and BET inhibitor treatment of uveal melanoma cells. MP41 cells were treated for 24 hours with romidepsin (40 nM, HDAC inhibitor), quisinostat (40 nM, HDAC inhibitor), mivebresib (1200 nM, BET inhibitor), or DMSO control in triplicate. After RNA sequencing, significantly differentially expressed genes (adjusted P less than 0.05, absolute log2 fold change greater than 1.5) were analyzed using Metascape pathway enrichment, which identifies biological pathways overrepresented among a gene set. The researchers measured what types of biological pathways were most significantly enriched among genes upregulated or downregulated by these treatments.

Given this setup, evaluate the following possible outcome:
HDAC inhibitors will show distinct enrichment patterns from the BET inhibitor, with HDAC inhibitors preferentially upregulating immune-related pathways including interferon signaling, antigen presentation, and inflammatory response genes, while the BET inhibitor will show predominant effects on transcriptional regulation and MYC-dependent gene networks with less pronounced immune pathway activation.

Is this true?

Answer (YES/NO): NO